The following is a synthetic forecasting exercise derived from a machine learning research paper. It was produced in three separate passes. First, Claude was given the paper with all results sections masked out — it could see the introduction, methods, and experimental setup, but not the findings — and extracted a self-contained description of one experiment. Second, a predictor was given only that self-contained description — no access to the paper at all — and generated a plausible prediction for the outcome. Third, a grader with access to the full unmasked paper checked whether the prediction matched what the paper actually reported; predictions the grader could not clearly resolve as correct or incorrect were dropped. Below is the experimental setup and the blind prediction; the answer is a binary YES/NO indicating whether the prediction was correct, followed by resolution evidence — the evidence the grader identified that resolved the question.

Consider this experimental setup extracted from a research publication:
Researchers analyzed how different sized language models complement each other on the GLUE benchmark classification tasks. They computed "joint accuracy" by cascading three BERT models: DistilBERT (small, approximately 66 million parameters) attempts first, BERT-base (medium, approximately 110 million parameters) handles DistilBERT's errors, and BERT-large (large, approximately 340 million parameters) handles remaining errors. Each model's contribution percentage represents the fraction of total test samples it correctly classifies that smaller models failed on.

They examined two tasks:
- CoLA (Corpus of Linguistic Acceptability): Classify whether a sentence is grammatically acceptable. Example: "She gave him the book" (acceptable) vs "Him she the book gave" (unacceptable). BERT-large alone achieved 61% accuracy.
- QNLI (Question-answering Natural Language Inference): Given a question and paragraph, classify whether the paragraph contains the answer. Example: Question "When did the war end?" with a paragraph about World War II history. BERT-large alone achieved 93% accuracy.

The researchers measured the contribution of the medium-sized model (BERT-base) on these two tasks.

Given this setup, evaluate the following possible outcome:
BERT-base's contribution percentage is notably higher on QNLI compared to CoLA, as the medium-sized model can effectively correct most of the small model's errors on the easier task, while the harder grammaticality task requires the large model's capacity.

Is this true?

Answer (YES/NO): NO